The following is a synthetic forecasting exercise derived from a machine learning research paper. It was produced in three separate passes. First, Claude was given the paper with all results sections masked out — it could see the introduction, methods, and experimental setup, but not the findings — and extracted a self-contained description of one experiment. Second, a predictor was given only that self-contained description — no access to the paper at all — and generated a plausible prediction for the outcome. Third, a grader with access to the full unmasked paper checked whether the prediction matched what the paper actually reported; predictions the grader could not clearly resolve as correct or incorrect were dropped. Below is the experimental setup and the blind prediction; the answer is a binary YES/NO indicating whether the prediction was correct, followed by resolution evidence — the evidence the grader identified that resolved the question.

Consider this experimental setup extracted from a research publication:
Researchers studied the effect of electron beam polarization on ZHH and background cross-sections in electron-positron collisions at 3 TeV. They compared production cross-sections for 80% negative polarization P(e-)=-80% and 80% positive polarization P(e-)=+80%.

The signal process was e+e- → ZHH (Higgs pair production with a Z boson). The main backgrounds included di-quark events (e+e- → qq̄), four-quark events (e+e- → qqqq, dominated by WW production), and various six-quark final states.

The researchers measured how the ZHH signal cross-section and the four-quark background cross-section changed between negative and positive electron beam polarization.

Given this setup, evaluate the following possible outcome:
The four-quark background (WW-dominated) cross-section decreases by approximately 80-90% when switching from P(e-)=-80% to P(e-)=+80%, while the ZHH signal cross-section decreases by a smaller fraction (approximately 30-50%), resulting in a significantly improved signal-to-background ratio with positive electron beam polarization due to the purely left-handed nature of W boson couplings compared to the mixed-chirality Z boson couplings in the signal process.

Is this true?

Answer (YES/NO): YES